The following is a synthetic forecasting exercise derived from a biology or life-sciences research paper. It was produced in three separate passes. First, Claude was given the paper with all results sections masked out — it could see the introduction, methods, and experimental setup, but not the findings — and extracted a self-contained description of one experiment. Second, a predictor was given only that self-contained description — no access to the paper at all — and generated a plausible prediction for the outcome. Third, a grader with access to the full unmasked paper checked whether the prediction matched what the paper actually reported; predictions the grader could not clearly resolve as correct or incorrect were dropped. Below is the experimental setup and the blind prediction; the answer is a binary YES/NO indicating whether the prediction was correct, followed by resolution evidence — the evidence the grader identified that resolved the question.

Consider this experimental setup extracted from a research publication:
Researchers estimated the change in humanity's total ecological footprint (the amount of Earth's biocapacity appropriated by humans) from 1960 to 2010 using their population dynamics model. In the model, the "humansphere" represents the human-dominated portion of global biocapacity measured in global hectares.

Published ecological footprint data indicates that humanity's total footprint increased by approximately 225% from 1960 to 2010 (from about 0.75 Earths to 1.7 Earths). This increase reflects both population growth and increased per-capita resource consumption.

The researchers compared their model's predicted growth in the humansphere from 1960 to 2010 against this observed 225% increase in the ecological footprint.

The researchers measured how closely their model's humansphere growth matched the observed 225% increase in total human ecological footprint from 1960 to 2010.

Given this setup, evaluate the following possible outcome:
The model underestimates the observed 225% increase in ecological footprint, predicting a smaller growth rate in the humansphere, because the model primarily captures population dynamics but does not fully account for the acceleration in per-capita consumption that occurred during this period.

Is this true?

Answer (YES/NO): YES